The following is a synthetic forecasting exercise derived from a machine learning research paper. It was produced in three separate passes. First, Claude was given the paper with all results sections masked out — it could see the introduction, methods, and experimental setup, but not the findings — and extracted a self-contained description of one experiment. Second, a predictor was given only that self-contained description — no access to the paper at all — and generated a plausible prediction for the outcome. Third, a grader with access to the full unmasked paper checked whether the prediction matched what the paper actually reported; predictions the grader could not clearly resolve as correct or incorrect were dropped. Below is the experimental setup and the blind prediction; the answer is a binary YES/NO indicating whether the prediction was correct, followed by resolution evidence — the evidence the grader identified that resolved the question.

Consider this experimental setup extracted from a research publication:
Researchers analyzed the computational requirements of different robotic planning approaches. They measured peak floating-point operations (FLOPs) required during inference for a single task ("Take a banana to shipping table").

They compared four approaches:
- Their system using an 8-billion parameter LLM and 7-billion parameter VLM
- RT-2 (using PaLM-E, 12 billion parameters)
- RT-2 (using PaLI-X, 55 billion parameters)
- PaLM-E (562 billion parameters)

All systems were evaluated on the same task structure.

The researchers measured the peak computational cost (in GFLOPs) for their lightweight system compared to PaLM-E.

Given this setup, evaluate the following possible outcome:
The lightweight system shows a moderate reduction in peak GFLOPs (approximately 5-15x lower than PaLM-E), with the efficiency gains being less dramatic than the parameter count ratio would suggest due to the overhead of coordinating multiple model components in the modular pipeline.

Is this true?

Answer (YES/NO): YES